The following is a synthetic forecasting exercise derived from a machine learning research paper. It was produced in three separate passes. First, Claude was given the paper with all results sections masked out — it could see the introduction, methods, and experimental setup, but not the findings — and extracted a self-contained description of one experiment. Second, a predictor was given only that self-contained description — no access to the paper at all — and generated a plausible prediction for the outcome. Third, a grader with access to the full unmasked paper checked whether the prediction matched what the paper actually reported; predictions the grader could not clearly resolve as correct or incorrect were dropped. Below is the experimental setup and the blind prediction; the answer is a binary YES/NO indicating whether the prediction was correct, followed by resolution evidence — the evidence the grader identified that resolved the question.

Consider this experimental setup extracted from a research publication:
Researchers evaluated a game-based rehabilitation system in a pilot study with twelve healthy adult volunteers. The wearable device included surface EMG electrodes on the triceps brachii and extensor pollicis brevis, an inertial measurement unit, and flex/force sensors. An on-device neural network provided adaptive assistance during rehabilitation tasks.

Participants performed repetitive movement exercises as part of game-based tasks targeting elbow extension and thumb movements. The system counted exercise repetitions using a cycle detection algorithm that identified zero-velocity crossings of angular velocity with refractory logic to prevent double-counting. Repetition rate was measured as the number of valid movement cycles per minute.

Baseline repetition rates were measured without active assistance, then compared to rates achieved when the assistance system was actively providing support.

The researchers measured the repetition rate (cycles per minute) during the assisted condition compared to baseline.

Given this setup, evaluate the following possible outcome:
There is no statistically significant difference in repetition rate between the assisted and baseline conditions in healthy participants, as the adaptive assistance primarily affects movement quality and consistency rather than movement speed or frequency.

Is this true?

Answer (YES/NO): NO